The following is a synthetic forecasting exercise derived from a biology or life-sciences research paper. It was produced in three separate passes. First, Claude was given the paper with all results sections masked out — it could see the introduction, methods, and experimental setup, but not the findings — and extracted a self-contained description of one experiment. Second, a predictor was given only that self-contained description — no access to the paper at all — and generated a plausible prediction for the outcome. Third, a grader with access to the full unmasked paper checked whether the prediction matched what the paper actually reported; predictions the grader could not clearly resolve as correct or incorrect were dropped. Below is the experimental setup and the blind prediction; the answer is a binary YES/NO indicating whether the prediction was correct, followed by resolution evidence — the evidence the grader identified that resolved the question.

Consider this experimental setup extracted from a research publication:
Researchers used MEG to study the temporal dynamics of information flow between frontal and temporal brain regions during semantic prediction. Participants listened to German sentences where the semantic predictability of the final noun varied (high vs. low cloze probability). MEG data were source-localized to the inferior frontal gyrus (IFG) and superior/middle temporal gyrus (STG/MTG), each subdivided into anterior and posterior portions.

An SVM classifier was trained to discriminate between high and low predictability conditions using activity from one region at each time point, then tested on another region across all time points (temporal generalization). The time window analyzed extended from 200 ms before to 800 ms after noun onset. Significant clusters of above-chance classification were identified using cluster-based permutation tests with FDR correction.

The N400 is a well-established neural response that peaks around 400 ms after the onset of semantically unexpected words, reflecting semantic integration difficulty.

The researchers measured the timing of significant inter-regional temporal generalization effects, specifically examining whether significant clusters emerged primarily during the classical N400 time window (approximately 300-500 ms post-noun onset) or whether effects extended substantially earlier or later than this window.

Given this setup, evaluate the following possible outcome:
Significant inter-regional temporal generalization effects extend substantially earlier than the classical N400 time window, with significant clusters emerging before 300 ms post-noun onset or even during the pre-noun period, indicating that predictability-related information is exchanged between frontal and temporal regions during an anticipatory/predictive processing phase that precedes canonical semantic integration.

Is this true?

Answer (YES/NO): YES